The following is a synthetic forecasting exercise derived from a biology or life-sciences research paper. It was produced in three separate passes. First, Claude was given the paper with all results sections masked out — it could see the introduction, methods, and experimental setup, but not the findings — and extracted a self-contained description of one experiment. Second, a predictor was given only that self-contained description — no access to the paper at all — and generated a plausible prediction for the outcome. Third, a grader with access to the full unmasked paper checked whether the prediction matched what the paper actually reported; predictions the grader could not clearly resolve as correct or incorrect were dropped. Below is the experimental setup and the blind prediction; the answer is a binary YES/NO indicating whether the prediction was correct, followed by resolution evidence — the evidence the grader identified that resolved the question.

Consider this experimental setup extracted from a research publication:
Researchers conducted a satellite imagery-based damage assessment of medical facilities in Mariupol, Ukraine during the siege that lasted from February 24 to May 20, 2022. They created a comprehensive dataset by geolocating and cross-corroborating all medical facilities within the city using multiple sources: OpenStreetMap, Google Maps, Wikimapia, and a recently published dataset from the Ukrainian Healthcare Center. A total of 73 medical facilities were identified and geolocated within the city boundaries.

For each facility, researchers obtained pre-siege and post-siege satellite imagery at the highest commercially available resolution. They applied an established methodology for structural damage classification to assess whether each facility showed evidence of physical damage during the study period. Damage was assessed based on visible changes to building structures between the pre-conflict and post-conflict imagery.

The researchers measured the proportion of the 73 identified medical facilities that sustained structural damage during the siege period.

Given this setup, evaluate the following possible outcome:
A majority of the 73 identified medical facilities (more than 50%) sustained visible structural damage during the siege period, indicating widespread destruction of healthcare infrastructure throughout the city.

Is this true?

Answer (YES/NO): YES